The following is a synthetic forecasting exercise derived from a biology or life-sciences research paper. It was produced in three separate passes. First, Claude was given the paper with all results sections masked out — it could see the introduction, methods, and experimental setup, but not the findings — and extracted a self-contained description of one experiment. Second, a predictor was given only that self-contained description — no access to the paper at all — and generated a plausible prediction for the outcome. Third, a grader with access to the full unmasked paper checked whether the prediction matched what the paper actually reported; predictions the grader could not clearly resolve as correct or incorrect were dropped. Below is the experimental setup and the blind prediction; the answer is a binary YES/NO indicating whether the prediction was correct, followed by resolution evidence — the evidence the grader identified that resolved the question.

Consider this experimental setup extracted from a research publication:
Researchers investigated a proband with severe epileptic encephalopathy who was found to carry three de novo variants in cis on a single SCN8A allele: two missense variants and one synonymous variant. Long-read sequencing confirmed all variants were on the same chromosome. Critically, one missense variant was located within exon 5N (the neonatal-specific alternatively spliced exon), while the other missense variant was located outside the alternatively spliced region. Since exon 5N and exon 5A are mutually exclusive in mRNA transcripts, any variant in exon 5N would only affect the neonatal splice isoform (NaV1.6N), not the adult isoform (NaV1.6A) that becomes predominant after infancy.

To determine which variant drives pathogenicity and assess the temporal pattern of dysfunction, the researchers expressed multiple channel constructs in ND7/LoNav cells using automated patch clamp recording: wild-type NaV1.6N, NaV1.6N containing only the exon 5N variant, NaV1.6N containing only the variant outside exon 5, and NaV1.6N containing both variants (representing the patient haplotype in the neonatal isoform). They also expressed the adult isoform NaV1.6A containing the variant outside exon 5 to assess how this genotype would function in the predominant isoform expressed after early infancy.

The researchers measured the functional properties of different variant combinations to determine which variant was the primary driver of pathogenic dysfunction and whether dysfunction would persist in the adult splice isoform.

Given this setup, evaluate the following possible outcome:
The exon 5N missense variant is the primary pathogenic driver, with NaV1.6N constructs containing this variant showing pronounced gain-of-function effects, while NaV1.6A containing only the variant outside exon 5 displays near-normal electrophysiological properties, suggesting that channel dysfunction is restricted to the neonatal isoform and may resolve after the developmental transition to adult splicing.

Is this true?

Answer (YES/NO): YES